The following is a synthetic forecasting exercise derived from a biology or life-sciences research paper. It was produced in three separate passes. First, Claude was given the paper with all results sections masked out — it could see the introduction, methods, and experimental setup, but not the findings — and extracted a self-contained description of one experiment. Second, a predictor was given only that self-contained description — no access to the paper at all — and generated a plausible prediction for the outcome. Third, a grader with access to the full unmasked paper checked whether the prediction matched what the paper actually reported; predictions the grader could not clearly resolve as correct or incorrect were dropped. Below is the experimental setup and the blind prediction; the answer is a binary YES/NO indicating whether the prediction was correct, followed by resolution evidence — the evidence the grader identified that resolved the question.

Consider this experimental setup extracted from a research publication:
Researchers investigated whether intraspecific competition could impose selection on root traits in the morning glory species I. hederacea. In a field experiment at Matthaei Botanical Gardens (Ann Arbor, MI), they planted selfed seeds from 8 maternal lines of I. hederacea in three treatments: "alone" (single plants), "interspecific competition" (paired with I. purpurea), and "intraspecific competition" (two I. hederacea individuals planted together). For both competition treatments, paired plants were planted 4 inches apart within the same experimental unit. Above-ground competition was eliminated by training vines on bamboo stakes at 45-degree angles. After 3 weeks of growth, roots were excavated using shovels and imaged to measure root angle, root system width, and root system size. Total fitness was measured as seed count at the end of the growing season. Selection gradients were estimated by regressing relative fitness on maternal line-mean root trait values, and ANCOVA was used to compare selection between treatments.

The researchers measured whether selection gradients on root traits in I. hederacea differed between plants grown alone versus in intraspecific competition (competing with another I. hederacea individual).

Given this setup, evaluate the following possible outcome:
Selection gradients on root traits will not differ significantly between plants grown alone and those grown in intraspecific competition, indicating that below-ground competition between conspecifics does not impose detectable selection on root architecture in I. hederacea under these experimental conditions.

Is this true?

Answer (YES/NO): YES